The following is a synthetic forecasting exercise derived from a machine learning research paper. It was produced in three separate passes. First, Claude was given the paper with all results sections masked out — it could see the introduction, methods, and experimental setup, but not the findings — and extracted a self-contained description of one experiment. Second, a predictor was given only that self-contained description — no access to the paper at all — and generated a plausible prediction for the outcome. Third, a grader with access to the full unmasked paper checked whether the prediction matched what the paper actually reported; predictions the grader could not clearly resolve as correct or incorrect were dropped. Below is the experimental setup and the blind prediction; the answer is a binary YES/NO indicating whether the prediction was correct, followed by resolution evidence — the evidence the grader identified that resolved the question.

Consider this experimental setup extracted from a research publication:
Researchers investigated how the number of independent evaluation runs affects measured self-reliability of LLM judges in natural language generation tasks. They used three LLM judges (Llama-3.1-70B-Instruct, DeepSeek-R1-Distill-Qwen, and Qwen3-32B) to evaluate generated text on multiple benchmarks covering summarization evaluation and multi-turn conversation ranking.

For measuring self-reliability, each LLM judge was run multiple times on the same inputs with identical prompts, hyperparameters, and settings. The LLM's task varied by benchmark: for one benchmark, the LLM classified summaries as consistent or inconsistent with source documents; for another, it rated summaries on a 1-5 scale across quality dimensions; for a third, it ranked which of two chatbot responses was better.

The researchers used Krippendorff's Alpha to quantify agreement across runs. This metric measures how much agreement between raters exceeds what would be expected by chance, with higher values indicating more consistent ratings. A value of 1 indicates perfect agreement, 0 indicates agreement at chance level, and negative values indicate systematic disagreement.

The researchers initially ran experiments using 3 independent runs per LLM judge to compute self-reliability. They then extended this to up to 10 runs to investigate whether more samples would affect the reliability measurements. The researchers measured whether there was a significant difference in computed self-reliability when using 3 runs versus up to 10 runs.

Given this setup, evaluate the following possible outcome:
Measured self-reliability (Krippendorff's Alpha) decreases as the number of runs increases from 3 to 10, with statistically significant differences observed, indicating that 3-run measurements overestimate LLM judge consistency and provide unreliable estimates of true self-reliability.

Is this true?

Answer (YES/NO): NO